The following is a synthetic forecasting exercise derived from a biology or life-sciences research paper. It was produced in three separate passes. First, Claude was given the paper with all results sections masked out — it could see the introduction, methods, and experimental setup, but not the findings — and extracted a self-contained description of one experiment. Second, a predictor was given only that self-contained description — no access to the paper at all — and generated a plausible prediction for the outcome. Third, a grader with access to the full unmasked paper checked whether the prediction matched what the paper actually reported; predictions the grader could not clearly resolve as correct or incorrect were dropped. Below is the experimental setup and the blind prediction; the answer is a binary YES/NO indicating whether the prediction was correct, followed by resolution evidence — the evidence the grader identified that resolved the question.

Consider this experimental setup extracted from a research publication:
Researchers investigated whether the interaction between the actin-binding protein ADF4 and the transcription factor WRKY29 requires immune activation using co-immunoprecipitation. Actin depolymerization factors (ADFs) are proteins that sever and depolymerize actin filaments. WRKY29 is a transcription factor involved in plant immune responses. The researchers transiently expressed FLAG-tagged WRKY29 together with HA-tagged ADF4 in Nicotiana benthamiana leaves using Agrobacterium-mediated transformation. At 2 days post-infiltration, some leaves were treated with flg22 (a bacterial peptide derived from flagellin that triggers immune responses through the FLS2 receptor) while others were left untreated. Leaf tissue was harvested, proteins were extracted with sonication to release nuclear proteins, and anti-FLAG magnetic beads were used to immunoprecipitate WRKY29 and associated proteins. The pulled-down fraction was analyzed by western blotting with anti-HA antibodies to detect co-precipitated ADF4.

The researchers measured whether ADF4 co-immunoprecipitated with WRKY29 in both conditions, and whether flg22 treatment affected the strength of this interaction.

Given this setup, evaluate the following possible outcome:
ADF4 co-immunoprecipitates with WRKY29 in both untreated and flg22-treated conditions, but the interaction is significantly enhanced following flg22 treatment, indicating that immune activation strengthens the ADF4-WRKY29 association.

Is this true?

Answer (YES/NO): NO